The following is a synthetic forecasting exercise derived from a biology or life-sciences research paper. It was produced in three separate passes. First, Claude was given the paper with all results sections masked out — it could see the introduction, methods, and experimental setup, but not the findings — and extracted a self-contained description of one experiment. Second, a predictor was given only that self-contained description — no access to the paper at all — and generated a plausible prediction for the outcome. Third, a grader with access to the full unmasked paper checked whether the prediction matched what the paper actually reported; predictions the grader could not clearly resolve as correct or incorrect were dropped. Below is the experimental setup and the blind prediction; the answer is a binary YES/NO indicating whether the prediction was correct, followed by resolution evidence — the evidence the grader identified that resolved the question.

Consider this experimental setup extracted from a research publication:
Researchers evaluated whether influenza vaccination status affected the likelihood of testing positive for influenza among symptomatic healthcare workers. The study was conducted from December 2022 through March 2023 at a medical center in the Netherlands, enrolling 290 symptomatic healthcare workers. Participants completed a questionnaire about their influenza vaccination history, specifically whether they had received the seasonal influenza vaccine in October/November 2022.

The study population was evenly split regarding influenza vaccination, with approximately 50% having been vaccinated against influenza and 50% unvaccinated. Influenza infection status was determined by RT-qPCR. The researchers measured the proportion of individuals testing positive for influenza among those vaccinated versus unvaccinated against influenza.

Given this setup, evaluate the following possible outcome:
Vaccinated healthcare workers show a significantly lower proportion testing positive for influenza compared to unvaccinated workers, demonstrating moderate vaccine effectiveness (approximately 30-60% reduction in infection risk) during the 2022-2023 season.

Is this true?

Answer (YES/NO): NO